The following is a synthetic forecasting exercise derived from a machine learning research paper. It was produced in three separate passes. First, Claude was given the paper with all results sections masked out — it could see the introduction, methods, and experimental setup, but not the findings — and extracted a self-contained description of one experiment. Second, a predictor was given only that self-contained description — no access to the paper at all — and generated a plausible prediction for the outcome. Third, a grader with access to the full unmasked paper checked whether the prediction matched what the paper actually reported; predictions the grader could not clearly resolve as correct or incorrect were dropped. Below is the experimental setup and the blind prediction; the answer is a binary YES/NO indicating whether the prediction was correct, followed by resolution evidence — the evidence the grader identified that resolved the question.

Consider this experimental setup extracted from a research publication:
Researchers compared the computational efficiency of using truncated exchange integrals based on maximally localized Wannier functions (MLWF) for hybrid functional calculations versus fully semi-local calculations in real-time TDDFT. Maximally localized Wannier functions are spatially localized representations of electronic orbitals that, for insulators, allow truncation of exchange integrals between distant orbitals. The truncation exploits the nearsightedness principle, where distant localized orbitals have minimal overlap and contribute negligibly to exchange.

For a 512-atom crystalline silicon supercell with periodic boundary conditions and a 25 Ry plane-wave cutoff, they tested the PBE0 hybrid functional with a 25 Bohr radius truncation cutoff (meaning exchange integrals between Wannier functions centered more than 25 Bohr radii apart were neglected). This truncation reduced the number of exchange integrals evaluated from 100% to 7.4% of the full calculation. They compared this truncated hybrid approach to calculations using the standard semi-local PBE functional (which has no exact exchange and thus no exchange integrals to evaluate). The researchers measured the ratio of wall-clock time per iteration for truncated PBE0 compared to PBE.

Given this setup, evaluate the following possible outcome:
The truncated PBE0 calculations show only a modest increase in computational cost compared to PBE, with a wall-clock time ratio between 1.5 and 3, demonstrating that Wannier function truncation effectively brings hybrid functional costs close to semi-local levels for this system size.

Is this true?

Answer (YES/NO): NO